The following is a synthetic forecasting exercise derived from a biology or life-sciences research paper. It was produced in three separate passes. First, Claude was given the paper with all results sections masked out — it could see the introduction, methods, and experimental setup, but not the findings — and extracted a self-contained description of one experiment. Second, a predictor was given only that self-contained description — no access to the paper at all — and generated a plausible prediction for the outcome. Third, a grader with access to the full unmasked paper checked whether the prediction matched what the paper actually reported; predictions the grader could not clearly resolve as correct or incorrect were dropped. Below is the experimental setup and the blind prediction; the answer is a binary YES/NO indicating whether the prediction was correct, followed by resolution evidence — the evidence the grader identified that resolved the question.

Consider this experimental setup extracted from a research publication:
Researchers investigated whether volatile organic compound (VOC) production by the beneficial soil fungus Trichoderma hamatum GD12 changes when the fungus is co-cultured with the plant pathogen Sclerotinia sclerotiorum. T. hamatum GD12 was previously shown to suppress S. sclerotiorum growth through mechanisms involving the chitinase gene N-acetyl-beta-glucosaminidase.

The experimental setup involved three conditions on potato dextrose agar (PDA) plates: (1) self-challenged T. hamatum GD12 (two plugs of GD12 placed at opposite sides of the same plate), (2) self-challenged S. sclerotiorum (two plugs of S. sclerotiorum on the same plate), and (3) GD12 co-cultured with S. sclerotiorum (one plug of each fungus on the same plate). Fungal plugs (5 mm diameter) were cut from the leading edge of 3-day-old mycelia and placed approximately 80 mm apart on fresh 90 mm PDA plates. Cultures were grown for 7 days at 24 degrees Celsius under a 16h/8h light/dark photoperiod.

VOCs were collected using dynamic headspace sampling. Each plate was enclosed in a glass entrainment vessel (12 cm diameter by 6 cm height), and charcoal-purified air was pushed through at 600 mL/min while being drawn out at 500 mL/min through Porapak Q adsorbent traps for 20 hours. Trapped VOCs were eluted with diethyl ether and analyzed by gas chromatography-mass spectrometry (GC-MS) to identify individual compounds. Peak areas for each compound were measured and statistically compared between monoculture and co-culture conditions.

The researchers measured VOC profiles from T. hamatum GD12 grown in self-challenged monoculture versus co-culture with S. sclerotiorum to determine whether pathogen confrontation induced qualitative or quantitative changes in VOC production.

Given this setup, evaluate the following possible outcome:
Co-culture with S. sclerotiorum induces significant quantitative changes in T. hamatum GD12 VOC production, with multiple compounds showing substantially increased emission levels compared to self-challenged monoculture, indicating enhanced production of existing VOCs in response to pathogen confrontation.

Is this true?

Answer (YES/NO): YES